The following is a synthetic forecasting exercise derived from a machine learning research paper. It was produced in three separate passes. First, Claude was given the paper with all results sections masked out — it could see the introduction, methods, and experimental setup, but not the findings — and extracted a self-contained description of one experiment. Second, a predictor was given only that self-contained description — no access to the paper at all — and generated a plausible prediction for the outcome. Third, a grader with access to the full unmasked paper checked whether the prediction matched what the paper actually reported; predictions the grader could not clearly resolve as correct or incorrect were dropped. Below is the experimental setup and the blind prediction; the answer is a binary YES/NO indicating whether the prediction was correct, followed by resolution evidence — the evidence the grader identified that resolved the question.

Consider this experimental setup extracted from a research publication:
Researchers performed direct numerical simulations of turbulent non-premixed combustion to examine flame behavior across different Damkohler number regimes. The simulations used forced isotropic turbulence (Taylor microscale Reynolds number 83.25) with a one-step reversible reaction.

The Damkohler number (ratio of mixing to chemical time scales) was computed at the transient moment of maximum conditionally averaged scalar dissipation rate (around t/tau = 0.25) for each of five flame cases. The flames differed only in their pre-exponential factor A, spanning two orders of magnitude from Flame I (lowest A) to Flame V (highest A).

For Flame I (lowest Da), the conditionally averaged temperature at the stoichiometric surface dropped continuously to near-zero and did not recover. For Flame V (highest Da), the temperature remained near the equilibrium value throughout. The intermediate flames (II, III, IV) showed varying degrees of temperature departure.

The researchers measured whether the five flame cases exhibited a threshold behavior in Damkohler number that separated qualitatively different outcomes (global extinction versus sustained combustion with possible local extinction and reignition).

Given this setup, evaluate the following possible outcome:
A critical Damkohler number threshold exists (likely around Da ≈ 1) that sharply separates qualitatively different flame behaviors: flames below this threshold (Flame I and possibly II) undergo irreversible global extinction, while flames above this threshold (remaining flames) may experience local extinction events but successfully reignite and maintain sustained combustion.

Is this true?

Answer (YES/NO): NO